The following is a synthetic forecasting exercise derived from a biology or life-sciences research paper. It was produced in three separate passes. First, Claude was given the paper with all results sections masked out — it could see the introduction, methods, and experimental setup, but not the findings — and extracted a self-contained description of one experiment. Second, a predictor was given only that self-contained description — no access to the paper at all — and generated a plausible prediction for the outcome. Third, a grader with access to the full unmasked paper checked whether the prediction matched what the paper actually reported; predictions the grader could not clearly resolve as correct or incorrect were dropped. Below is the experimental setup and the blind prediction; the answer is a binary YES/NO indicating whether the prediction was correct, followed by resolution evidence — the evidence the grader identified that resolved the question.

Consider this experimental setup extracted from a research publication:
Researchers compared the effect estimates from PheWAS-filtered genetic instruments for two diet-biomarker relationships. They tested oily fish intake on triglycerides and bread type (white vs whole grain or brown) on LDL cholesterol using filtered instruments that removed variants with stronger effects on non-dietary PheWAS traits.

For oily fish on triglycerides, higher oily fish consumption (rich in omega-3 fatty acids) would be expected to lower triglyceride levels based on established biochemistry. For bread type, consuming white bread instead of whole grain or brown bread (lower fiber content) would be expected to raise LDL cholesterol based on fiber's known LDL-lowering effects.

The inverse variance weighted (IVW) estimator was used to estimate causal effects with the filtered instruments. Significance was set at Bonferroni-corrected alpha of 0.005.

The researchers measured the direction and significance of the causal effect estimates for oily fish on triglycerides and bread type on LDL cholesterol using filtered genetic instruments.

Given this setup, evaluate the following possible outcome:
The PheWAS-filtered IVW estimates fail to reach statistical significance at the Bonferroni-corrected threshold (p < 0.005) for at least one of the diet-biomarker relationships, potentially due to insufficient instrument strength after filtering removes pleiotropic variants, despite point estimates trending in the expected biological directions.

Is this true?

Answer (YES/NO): NO